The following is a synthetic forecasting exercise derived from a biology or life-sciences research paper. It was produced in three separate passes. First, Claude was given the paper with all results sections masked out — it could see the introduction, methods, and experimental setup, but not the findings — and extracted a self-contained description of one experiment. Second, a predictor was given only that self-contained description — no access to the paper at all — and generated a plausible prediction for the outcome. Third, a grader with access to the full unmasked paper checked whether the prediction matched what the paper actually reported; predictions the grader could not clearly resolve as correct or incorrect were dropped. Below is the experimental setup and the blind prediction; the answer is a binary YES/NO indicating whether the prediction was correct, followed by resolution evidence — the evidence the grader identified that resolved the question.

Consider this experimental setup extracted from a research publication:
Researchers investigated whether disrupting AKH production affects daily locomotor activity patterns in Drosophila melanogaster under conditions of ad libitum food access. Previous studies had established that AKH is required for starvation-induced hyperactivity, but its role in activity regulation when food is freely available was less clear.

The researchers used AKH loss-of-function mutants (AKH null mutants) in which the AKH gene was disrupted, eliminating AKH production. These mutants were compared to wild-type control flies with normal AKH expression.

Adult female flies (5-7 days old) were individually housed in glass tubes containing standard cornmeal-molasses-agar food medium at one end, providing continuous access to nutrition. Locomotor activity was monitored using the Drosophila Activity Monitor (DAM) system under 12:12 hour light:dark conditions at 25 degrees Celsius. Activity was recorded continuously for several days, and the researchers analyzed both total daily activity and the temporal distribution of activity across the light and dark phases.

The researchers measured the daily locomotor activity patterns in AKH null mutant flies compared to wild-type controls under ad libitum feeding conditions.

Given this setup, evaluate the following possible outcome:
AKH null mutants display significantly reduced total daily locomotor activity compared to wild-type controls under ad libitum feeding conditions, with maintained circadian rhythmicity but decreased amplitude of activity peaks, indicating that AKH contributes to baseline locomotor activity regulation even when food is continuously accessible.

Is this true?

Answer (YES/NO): NO